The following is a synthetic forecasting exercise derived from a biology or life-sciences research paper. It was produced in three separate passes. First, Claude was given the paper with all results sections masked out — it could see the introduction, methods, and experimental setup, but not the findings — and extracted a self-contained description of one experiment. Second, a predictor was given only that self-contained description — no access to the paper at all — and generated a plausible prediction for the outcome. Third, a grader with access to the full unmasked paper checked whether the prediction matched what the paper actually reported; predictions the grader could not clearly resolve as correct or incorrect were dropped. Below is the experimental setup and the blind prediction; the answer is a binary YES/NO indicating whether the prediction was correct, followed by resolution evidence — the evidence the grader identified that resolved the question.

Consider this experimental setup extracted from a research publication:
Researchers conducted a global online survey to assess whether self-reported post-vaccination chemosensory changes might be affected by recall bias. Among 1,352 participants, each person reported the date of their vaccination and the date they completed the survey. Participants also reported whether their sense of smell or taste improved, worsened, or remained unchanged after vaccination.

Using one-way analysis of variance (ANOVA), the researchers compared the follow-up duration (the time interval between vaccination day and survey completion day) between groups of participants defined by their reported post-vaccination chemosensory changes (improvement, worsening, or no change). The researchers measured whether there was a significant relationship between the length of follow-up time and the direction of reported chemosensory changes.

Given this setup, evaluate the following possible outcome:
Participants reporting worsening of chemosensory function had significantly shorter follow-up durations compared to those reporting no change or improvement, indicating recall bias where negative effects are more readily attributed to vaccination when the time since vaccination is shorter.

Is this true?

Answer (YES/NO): NO